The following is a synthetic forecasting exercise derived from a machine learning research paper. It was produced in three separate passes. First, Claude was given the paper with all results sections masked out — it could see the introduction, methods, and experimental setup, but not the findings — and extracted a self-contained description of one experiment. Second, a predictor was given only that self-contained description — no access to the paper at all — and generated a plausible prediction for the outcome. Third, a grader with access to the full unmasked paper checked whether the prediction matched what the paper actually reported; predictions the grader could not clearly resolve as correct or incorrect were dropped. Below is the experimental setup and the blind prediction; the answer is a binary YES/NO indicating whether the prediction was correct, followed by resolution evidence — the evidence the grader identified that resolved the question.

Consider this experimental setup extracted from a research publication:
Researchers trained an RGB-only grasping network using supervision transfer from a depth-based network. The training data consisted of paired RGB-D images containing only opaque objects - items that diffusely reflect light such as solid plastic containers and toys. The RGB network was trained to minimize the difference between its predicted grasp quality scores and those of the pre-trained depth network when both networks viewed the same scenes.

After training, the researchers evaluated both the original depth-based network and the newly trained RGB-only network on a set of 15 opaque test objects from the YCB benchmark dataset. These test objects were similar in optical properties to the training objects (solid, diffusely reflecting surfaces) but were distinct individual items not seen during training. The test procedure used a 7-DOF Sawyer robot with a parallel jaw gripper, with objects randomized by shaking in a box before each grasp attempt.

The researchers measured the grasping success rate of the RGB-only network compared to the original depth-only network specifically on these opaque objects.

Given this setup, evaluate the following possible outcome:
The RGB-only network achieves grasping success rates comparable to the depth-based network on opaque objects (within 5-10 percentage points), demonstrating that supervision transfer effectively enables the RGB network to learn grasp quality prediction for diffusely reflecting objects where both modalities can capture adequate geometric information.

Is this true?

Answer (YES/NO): YES